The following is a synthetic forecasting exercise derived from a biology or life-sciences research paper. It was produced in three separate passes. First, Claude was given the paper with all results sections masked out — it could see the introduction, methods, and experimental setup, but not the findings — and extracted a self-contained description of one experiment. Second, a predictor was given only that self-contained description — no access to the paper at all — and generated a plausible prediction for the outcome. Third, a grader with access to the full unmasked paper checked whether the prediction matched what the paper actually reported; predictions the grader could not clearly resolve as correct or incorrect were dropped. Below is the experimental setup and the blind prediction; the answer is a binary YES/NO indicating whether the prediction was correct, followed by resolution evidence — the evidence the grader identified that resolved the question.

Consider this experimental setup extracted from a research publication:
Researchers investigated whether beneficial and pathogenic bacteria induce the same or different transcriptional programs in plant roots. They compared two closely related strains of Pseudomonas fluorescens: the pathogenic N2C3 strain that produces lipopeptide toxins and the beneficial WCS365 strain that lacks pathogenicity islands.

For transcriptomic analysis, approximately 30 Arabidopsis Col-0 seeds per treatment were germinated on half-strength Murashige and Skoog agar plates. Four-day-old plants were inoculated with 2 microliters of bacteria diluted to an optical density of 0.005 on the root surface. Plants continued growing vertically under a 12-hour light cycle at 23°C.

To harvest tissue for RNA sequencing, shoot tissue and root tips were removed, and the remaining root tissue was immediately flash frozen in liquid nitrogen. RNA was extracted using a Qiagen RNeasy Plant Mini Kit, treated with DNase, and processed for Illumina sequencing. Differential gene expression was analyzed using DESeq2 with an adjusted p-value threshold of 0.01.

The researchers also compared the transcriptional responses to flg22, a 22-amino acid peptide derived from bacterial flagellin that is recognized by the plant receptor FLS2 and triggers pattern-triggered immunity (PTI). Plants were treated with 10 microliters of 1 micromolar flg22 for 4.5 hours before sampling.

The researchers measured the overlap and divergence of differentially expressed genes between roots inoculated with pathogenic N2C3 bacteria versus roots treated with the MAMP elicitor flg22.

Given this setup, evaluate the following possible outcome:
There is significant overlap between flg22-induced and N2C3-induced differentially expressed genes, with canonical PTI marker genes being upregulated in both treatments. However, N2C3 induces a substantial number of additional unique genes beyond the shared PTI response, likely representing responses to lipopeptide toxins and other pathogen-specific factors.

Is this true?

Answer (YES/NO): NO